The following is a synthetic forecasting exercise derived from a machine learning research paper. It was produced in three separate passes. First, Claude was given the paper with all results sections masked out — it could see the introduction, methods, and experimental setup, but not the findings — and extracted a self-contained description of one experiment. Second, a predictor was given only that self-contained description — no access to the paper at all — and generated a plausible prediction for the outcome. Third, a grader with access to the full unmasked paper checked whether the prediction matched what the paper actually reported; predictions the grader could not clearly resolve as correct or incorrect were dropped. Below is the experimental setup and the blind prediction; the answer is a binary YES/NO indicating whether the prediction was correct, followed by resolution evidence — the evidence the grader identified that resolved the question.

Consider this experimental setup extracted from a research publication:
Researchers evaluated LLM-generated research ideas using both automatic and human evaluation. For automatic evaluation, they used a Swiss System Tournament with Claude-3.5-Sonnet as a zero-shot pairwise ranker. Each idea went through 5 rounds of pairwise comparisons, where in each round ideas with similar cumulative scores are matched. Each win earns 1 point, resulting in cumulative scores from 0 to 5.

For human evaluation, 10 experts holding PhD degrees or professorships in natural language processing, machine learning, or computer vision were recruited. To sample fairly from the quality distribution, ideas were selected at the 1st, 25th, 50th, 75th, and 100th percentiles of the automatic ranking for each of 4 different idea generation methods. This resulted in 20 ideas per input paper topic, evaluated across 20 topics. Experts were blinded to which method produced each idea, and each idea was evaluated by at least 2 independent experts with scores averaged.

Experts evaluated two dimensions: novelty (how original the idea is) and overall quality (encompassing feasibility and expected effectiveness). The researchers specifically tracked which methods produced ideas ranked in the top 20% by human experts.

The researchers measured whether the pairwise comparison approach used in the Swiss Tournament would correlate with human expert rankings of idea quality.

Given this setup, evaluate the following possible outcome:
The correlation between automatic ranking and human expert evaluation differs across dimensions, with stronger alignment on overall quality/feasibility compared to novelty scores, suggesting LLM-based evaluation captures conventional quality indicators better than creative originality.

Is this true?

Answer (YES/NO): NO